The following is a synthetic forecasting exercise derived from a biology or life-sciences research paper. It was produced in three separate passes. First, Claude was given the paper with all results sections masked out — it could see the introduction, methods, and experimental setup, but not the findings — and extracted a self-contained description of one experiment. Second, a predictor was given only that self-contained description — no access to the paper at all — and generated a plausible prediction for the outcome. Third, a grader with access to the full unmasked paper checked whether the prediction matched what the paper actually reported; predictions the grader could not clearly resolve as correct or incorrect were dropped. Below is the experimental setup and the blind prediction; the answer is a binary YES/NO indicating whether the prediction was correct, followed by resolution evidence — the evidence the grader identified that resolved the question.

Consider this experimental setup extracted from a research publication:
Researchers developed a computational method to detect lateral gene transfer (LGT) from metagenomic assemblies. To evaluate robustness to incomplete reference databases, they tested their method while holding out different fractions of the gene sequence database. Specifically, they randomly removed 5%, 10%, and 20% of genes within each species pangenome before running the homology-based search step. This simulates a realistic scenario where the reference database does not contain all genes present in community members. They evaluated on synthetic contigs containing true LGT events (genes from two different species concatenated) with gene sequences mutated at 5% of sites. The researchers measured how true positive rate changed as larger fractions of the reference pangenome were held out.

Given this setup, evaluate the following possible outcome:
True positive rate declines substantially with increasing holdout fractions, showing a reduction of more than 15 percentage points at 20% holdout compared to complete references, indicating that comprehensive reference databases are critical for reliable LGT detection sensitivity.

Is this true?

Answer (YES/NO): NO